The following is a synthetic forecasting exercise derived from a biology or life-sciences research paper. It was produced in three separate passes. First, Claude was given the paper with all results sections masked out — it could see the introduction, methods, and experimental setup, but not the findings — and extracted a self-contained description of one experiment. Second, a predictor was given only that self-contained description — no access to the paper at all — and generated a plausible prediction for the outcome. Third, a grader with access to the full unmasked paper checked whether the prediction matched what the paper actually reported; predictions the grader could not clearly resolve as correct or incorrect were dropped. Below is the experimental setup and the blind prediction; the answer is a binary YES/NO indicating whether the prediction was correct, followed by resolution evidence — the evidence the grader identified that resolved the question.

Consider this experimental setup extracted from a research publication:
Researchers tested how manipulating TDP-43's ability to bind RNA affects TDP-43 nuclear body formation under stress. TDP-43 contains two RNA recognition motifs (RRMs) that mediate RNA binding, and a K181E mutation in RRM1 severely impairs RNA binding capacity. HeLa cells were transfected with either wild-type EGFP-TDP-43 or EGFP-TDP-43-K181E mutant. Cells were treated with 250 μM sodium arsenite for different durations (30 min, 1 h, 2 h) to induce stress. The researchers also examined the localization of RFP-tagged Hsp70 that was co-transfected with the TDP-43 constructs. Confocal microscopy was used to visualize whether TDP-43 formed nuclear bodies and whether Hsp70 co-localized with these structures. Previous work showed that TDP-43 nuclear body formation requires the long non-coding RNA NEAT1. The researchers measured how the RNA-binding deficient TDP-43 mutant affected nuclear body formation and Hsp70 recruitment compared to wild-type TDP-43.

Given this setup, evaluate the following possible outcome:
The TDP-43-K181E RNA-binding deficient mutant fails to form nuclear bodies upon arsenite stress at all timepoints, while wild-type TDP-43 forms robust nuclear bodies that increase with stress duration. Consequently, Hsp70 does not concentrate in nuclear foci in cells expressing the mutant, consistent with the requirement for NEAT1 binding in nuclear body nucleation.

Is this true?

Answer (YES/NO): NO